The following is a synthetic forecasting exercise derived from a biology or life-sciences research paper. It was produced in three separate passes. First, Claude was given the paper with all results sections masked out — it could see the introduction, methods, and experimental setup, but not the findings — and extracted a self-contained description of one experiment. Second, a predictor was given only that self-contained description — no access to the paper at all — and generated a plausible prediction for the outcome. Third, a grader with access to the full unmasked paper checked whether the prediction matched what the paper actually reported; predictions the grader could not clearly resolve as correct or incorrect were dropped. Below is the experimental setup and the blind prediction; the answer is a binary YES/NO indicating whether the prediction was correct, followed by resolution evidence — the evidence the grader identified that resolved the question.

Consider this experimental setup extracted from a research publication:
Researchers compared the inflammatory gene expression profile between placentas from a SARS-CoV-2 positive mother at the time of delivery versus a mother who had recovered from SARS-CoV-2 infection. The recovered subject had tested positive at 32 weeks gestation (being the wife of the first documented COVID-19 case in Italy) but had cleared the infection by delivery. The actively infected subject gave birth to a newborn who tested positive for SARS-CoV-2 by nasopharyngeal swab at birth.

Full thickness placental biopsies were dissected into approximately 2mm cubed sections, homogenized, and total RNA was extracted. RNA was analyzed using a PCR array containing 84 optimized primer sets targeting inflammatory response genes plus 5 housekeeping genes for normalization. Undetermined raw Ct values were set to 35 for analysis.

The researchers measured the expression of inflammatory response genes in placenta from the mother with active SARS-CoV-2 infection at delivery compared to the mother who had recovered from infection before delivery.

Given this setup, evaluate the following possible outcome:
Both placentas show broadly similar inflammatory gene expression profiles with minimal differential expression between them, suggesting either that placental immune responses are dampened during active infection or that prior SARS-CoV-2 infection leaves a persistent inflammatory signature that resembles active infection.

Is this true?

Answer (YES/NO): NO